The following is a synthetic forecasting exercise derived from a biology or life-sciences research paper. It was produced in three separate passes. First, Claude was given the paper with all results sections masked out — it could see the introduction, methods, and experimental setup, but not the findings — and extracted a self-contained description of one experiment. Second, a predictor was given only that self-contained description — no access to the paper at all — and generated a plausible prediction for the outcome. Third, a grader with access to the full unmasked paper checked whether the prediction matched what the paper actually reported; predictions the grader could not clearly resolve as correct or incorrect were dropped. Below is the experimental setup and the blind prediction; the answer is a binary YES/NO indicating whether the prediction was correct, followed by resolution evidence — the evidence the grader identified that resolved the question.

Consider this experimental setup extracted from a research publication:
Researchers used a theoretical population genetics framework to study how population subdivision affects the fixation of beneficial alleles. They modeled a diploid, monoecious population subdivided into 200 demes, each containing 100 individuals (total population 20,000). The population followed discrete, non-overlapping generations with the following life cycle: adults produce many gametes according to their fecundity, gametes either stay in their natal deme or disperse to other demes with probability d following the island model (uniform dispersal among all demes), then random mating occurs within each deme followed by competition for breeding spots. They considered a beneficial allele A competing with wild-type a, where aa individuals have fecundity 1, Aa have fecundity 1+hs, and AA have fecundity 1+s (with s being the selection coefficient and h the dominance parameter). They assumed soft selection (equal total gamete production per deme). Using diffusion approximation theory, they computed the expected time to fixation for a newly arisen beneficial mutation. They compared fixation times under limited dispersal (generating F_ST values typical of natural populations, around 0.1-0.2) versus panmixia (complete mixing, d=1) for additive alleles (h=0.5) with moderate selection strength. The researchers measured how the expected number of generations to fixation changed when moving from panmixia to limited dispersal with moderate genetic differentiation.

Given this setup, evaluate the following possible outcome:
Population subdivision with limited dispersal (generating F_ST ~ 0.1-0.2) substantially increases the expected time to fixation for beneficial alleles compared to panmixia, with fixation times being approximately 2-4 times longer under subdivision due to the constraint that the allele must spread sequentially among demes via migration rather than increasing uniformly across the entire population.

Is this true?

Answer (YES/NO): NO